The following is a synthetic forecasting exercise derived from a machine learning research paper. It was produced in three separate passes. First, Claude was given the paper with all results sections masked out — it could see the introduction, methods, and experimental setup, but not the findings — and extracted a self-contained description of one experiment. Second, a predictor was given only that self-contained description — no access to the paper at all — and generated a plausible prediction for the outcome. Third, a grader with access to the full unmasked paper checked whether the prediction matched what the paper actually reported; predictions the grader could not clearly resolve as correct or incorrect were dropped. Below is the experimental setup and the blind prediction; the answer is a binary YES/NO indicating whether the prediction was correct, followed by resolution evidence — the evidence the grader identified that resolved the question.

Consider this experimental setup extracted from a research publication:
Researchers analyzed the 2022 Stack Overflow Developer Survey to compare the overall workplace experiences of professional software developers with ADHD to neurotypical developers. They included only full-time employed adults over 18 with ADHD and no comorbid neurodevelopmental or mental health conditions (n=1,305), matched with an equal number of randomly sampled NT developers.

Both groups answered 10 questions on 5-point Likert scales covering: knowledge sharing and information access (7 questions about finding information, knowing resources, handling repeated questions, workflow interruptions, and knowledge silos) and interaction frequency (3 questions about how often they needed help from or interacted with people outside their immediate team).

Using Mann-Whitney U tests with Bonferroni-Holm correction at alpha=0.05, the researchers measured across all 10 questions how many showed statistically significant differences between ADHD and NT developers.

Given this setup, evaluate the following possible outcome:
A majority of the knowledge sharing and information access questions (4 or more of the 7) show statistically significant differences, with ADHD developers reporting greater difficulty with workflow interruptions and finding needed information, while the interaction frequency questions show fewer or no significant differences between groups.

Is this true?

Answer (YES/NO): NO